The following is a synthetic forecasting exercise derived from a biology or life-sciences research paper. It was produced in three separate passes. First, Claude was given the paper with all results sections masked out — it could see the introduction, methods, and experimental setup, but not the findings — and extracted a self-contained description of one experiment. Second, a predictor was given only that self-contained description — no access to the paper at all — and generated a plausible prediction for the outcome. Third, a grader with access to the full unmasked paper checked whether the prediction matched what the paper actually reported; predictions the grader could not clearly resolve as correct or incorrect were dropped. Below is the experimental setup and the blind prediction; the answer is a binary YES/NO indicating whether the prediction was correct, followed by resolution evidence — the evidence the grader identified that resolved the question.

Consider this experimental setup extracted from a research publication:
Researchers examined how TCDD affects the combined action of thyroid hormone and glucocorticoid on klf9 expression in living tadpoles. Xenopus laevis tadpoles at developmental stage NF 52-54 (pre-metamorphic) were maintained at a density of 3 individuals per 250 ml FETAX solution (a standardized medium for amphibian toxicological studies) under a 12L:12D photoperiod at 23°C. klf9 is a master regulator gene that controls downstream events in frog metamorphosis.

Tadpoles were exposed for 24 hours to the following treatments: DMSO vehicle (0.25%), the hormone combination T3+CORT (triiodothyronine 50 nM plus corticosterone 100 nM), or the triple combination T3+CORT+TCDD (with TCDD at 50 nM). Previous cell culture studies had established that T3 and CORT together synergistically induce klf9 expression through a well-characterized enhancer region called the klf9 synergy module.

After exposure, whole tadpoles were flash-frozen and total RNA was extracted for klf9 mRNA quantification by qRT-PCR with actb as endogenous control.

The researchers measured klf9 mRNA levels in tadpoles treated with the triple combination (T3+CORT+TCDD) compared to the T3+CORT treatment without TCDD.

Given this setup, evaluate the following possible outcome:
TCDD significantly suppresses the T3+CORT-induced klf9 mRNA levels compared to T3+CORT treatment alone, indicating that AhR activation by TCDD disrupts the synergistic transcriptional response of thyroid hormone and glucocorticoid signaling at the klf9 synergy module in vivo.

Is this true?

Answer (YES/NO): NO